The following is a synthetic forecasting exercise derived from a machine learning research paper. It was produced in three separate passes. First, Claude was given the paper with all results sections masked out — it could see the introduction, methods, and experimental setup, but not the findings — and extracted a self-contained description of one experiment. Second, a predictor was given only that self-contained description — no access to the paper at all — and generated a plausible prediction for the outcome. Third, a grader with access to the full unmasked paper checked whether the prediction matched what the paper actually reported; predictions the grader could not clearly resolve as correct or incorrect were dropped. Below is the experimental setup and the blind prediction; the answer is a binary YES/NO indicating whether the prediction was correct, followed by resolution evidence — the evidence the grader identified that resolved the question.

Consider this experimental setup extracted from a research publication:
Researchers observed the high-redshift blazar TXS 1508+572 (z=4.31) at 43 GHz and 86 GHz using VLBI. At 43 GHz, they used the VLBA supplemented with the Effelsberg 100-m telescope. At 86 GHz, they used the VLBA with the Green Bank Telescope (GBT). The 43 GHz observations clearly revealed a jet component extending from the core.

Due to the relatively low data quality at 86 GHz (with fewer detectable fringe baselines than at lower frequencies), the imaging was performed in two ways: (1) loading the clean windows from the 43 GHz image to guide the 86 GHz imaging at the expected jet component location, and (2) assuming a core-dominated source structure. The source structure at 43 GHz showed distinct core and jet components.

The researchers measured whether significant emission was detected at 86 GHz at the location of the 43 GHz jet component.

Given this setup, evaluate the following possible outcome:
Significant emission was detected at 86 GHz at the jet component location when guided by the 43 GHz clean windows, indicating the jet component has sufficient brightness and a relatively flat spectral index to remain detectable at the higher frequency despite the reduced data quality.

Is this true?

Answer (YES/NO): NO